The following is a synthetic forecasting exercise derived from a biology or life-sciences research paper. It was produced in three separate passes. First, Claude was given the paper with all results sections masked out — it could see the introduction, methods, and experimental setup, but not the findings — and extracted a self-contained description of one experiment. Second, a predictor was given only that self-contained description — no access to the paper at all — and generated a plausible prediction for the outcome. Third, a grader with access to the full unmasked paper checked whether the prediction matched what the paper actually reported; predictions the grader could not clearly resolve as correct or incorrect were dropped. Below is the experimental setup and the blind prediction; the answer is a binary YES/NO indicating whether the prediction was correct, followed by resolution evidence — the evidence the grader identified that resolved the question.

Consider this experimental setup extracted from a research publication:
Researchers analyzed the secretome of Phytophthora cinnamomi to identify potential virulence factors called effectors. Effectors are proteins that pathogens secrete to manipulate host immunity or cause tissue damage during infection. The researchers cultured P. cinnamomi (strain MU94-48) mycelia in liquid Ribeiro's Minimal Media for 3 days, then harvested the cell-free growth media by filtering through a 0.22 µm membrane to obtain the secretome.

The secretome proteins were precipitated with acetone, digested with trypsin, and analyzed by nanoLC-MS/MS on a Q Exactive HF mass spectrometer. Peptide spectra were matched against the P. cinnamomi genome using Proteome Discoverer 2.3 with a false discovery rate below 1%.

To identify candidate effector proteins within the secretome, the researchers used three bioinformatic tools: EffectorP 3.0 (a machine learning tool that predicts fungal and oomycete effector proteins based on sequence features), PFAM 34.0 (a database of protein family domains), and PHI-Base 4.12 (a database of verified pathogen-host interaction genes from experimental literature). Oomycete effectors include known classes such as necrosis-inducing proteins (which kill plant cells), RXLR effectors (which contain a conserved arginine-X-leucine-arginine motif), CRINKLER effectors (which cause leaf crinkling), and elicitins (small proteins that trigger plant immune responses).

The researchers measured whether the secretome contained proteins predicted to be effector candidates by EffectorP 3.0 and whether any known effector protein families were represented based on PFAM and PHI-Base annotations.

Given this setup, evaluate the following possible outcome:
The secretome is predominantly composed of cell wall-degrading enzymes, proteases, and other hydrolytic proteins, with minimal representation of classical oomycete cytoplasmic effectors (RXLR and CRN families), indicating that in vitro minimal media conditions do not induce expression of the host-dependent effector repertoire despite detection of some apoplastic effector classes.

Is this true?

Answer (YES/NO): YES